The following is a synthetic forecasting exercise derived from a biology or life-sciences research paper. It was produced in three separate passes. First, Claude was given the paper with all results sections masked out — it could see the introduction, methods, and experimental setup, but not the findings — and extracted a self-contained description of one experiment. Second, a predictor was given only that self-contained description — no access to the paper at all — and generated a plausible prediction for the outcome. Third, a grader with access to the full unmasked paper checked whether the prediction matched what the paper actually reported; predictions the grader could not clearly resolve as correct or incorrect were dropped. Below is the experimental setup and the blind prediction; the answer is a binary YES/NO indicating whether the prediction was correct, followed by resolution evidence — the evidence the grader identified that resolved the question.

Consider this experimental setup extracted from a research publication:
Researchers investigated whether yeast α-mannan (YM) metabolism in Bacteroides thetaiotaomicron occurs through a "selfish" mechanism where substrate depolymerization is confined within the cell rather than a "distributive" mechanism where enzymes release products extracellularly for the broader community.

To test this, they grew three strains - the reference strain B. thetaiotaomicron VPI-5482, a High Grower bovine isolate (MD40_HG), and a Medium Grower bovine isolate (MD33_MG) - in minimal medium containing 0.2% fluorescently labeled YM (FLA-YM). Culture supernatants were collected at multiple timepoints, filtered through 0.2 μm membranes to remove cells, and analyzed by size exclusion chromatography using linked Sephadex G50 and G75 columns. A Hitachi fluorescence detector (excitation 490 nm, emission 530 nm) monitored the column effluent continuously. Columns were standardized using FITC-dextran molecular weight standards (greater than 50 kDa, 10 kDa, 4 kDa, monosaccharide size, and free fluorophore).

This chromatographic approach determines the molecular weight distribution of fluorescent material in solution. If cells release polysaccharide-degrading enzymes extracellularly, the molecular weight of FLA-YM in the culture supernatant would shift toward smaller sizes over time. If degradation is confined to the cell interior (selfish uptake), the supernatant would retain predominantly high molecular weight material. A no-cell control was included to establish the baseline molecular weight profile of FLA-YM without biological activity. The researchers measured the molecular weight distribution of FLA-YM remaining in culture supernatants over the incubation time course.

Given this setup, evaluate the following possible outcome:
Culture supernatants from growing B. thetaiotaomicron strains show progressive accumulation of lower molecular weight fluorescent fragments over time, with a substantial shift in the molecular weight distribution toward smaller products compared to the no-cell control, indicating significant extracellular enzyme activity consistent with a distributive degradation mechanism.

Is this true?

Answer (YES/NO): NO